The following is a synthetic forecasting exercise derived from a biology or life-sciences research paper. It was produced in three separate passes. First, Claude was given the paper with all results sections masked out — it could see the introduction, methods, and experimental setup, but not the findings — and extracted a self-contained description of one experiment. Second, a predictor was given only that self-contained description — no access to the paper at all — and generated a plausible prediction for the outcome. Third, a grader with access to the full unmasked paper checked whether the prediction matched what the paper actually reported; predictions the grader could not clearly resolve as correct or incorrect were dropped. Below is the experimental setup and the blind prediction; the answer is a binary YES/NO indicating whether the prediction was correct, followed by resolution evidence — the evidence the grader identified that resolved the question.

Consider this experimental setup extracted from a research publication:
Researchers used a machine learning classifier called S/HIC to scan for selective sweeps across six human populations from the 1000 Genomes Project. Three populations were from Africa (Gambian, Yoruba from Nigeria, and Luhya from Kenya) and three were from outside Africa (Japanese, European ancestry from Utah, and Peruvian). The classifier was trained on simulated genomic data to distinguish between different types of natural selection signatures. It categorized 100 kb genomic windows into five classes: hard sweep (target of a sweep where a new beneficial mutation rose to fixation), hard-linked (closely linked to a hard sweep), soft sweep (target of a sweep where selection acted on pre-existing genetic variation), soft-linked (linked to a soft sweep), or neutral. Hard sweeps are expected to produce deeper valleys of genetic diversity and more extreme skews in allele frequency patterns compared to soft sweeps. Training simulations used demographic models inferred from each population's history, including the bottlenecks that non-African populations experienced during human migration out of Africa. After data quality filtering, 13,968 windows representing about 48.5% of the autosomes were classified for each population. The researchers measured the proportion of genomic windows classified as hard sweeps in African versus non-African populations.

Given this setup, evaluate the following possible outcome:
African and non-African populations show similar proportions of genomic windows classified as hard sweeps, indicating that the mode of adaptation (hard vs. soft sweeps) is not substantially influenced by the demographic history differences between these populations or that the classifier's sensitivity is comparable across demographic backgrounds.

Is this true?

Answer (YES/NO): NO